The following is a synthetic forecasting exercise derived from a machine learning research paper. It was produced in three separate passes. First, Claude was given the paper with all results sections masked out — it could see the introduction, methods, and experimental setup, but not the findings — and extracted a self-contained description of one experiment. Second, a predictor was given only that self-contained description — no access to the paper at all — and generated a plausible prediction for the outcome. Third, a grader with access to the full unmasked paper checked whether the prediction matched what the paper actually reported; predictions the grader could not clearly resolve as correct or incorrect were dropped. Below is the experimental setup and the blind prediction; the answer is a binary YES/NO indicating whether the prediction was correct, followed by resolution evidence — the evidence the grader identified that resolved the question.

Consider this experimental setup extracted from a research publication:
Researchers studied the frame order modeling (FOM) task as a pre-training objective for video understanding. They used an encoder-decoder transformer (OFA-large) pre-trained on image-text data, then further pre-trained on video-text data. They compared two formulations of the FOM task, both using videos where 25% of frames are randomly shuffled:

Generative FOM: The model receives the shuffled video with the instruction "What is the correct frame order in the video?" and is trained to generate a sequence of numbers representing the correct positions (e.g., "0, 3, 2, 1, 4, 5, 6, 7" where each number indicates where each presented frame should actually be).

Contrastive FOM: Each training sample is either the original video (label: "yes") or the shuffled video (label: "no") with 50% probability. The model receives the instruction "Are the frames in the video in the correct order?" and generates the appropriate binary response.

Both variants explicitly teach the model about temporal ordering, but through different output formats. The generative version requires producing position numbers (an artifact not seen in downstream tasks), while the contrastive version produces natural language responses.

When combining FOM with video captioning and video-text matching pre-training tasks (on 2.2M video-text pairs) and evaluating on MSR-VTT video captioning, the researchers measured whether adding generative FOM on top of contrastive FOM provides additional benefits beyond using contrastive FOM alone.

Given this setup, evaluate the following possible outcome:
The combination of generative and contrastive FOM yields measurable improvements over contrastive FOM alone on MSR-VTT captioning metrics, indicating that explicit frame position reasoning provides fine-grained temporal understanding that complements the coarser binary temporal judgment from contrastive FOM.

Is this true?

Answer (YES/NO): NO